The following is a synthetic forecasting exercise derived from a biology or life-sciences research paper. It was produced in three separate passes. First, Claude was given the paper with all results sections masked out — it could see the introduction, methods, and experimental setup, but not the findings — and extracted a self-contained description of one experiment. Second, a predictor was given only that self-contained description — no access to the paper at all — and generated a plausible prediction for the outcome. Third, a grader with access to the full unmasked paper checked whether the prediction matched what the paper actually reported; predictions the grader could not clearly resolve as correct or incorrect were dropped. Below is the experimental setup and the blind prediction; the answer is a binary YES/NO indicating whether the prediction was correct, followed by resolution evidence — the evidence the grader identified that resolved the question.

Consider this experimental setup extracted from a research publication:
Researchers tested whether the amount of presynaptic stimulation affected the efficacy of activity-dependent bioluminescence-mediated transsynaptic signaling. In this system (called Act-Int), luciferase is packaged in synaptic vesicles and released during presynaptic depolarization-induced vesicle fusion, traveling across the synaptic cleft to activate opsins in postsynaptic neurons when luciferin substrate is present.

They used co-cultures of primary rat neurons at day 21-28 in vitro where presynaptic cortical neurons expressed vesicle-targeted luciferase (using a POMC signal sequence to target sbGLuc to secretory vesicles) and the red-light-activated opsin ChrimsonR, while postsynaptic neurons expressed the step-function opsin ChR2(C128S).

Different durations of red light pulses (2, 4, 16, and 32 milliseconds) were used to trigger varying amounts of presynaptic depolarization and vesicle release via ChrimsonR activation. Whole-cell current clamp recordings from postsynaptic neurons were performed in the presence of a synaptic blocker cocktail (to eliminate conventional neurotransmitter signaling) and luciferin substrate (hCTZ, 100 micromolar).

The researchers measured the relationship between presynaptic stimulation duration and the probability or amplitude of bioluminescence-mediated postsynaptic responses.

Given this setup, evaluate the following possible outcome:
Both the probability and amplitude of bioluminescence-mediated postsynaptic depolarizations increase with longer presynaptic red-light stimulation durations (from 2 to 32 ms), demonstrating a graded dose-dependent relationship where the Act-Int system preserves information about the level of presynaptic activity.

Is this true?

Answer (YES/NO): NO